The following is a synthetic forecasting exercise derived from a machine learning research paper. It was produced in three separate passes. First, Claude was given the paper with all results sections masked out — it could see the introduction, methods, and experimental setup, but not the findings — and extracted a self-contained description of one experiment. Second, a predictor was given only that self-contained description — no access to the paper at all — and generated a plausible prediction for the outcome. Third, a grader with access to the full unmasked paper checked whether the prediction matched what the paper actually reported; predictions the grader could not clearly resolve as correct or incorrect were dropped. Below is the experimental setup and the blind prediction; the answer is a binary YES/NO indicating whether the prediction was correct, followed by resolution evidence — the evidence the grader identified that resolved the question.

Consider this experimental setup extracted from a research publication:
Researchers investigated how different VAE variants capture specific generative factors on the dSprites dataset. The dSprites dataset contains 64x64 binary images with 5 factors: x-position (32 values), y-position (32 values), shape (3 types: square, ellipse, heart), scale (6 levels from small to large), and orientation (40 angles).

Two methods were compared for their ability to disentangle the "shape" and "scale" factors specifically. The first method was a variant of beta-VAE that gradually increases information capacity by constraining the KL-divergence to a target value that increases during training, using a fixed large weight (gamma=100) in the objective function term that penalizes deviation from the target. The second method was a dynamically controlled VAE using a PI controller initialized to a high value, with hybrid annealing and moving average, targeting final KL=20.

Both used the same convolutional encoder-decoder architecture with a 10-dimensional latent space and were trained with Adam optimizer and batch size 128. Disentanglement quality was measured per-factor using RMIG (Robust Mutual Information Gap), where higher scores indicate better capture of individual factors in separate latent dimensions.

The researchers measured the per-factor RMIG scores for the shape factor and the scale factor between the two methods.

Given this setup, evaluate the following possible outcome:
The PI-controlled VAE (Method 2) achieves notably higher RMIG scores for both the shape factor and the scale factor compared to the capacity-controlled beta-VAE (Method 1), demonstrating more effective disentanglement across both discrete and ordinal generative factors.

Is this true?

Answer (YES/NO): NO